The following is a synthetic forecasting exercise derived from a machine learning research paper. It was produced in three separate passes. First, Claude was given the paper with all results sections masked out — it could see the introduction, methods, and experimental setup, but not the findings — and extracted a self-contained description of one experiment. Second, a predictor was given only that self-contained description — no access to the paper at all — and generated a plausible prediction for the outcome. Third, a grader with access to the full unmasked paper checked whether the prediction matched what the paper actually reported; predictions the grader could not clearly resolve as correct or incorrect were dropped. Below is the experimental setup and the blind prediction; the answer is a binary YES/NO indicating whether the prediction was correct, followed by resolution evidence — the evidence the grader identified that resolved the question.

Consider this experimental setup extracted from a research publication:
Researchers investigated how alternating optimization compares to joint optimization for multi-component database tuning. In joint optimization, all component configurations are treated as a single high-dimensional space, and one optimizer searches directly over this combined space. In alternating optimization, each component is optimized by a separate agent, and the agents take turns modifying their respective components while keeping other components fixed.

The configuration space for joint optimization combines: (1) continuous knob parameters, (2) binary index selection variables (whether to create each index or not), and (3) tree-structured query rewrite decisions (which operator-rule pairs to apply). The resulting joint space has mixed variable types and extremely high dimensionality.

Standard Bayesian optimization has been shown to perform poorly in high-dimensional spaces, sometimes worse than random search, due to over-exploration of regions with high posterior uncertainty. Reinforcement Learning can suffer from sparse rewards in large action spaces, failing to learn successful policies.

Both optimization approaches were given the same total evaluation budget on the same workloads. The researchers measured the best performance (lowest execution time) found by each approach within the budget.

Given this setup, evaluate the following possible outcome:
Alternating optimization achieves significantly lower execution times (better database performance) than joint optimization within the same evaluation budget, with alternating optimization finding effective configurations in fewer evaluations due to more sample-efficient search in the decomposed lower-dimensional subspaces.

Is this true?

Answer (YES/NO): YES